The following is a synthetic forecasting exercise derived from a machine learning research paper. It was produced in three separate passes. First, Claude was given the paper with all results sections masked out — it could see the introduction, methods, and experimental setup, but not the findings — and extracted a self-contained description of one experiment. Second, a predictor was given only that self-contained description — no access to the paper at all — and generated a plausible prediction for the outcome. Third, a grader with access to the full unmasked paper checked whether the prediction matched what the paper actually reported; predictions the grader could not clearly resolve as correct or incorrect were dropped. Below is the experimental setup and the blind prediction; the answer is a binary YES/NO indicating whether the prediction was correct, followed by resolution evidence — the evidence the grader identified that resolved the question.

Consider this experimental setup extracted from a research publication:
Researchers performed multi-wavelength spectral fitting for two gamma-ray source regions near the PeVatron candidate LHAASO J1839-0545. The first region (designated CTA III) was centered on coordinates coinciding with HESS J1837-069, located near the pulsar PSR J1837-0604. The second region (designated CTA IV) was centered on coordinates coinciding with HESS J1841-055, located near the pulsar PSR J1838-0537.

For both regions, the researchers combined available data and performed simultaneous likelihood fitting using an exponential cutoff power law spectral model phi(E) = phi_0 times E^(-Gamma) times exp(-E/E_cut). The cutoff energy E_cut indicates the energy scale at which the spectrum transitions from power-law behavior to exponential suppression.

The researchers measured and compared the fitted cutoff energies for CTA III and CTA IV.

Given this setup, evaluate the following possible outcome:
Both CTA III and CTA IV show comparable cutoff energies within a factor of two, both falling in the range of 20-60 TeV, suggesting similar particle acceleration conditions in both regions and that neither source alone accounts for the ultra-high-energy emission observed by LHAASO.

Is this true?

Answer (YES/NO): NO